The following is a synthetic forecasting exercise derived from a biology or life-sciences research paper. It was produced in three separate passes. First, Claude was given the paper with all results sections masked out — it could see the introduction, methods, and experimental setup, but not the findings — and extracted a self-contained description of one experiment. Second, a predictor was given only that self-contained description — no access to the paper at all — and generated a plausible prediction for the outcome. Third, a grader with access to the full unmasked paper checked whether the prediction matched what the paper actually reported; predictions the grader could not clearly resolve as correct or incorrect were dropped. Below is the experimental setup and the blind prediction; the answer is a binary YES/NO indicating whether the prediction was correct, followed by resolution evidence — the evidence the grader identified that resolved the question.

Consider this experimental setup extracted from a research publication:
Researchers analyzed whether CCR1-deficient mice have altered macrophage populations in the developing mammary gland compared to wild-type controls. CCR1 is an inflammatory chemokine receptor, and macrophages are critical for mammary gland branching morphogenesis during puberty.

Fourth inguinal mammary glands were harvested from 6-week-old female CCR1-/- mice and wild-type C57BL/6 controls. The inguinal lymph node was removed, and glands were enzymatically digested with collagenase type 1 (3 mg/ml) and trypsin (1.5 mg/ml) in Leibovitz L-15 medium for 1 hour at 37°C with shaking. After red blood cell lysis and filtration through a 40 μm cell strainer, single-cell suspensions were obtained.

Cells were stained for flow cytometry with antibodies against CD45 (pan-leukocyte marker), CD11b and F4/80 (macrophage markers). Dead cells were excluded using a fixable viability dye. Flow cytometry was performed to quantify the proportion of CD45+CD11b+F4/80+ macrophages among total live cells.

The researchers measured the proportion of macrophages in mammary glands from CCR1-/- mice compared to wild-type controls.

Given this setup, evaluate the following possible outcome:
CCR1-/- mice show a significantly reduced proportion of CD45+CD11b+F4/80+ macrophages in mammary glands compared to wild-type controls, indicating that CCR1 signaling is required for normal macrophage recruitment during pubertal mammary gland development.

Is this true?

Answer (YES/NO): NO